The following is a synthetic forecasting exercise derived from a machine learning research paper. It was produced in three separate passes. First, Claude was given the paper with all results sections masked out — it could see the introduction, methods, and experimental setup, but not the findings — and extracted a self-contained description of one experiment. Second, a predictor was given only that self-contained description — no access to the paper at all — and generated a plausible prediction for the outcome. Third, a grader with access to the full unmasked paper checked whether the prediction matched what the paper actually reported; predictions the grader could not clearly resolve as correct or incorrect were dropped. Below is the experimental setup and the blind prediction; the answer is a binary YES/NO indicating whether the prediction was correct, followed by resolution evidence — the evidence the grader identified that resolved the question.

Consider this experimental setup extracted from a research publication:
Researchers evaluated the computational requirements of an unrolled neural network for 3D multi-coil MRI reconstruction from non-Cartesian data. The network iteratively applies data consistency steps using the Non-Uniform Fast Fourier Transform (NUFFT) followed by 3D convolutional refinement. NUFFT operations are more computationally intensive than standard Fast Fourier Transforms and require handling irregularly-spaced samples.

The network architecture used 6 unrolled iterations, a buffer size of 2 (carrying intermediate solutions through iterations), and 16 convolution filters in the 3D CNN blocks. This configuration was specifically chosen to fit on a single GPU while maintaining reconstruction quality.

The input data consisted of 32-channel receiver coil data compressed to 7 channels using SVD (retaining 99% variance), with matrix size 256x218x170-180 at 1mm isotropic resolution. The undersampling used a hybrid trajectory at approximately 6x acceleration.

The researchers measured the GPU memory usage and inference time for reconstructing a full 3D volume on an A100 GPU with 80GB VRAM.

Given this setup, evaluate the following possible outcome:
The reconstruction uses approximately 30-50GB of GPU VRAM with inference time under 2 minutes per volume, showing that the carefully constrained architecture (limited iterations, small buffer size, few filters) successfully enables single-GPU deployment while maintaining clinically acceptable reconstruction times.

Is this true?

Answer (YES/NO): NO